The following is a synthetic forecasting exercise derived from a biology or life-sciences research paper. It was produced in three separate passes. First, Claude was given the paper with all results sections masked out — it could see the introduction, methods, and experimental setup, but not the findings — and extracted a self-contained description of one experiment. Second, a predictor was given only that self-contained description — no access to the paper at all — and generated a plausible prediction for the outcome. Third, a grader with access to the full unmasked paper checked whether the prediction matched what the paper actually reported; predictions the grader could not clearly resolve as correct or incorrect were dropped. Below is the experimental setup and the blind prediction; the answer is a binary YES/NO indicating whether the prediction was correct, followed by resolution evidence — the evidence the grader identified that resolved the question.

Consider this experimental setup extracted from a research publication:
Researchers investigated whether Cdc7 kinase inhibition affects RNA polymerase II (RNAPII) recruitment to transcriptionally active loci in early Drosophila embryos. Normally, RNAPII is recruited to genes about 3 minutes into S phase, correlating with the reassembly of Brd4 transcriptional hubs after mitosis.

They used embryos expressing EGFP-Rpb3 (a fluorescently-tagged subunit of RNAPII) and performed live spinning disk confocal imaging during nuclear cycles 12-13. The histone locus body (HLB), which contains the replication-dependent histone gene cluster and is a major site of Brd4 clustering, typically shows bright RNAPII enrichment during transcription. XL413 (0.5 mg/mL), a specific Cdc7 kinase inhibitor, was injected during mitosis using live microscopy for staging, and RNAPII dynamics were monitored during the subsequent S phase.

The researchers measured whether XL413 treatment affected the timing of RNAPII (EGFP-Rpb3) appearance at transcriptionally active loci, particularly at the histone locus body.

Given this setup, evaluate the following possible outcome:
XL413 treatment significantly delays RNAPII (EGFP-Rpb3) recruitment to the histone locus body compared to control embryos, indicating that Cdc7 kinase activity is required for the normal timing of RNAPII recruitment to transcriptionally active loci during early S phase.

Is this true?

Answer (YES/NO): NO